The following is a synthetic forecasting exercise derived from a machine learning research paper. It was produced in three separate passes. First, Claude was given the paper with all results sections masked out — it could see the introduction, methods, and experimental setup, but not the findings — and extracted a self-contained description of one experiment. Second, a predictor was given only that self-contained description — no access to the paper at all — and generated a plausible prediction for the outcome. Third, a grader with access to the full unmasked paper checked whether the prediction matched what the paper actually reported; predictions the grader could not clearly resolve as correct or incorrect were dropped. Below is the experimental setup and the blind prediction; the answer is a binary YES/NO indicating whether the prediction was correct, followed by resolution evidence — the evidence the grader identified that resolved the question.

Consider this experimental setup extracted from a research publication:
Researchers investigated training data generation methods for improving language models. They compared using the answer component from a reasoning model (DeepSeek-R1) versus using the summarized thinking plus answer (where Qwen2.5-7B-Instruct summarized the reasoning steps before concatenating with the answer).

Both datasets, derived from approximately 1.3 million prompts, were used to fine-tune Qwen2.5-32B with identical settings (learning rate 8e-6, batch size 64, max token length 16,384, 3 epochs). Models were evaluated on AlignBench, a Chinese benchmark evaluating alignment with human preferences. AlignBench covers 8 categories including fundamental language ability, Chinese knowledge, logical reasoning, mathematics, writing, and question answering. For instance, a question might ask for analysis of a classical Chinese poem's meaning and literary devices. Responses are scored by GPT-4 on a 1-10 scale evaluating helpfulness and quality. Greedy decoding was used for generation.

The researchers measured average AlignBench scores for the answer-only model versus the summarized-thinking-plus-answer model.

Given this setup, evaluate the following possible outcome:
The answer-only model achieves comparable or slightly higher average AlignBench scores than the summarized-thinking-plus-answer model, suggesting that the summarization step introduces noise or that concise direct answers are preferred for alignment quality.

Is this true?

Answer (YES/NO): NO